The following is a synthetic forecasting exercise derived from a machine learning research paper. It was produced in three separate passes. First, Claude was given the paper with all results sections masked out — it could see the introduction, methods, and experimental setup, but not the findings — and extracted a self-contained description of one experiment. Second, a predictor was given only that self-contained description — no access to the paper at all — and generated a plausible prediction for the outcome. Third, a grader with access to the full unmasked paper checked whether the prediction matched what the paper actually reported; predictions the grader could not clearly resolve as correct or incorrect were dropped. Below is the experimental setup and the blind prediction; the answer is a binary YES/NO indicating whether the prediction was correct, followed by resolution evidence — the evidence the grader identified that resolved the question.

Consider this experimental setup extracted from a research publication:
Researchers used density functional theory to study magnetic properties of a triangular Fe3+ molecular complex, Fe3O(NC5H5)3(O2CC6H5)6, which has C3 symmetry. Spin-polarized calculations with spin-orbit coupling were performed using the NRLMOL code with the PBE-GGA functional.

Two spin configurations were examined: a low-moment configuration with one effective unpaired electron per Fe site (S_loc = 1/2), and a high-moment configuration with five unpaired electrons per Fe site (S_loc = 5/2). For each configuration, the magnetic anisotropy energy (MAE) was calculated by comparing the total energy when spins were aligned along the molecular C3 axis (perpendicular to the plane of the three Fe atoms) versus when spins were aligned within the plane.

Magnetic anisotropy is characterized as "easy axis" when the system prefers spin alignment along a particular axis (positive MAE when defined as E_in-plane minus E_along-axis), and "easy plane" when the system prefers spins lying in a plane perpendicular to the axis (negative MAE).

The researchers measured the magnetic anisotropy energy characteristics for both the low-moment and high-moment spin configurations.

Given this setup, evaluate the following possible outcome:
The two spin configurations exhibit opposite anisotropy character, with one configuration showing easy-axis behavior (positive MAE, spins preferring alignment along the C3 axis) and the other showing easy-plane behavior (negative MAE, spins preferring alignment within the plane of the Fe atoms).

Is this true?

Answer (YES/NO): YES